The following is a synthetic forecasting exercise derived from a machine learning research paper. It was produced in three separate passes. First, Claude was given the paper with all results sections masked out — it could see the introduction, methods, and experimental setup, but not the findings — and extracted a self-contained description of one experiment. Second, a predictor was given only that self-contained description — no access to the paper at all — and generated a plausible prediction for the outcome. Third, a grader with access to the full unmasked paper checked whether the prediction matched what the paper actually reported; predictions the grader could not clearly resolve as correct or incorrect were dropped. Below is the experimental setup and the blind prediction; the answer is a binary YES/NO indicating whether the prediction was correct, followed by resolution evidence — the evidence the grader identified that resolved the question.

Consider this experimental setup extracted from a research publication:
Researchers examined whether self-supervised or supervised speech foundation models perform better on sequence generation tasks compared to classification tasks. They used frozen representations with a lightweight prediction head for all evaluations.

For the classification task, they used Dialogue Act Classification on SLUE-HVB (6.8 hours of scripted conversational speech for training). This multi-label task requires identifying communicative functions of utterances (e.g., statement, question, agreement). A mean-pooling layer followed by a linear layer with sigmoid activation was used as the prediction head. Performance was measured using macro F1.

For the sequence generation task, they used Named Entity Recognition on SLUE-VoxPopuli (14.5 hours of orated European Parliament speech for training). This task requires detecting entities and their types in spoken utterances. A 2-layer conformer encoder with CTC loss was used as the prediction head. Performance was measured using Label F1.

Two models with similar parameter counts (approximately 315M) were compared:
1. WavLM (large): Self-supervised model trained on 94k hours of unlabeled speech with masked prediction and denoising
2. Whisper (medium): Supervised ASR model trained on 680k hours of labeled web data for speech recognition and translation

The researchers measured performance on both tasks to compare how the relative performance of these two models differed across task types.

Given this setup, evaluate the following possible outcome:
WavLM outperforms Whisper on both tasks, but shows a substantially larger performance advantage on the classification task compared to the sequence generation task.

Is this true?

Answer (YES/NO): NO